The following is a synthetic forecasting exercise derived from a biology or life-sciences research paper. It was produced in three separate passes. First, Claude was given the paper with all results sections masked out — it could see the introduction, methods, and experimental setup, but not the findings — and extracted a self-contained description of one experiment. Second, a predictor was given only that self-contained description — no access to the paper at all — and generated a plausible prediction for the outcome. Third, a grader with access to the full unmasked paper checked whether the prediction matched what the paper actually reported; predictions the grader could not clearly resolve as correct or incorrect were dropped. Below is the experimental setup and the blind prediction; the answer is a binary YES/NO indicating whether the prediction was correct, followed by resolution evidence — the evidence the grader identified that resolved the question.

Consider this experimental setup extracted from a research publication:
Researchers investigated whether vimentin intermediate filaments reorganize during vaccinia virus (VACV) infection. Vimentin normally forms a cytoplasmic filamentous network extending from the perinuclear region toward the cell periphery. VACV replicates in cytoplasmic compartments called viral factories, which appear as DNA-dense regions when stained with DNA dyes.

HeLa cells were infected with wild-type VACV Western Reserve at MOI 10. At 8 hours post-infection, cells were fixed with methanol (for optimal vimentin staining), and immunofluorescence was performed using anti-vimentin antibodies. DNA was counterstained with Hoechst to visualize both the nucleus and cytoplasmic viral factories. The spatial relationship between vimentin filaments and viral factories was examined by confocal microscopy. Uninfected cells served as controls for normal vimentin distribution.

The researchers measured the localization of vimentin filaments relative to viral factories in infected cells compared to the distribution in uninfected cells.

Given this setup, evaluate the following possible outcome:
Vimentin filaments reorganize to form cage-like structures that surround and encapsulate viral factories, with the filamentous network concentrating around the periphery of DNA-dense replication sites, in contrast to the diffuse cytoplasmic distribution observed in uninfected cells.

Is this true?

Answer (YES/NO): NO